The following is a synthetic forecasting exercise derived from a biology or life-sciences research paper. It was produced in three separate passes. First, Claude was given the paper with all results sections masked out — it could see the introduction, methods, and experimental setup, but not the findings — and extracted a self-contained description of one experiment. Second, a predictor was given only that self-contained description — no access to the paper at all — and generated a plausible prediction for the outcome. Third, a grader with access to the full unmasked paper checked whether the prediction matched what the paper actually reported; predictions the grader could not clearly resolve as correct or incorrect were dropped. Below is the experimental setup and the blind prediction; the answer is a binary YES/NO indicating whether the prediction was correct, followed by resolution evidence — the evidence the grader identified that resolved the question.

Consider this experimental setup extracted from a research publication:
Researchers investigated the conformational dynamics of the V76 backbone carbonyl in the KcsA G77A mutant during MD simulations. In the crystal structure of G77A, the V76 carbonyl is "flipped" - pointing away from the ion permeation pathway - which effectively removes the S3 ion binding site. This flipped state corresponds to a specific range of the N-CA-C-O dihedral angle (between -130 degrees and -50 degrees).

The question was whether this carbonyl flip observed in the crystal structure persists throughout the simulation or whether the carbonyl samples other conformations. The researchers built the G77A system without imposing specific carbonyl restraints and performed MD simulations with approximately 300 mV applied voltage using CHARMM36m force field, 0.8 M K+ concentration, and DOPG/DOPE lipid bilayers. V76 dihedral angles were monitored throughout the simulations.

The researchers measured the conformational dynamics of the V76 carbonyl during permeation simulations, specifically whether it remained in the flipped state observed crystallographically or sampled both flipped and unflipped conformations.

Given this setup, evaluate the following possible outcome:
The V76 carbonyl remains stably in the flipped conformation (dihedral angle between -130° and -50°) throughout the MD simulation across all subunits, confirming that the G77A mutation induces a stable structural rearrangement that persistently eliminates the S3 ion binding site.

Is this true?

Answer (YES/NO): NO